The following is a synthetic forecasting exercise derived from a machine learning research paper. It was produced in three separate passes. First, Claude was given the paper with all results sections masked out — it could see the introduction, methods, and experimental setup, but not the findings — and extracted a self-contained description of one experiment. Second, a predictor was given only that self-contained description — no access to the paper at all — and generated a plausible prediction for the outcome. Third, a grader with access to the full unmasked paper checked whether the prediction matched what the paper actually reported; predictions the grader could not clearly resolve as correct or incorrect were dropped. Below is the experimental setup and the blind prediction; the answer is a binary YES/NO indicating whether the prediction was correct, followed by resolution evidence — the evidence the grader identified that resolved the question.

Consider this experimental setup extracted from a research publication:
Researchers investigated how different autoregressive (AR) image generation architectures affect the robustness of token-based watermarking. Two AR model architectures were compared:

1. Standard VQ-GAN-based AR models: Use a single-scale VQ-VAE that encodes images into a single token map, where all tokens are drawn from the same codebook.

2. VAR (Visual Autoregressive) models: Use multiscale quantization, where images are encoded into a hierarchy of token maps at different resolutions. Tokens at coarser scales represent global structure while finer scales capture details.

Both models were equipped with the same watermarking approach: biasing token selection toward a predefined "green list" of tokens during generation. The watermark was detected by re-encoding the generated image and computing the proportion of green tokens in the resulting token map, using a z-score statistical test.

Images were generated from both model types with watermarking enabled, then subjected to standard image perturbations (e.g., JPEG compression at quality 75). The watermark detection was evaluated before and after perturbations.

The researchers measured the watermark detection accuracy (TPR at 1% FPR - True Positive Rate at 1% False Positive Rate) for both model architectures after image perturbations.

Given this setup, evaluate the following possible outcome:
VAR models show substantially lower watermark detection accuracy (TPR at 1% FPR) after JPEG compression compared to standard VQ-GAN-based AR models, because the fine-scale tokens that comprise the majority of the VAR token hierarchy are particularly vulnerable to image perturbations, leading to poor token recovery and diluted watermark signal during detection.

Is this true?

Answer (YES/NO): NO